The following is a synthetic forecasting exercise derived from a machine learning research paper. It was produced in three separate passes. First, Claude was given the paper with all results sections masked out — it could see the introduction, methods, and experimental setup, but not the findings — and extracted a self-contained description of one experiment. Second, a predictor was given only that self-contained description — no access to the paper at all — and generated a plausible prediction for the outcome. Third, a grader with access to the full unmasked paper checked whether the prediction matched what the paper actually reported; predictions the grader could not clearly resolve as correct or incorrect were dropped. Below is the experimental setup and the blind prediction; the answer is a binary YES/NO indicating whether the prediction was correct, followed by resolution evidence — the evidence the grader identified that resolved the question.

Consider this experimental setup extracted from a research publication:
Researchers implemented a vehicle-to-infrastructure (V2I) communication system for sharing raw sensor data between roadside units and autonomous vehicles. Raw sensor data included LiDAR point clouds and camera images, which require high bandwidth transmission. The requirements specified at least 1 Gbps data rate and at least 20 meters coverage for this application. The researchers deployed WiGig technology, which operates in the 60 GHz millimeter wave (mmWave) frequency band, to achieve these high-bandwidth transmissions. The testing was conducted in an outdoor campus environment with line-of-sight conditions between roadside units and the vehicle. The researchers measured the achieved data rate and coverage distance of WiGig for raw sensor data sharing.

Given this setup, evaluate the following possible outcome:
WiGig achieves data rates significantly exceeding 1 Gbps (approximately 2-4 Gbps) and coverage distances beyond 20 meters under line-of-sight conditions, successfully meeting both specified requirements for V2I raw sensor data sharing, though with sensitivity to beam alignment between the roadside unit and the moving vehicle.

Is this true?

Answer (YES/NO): NO